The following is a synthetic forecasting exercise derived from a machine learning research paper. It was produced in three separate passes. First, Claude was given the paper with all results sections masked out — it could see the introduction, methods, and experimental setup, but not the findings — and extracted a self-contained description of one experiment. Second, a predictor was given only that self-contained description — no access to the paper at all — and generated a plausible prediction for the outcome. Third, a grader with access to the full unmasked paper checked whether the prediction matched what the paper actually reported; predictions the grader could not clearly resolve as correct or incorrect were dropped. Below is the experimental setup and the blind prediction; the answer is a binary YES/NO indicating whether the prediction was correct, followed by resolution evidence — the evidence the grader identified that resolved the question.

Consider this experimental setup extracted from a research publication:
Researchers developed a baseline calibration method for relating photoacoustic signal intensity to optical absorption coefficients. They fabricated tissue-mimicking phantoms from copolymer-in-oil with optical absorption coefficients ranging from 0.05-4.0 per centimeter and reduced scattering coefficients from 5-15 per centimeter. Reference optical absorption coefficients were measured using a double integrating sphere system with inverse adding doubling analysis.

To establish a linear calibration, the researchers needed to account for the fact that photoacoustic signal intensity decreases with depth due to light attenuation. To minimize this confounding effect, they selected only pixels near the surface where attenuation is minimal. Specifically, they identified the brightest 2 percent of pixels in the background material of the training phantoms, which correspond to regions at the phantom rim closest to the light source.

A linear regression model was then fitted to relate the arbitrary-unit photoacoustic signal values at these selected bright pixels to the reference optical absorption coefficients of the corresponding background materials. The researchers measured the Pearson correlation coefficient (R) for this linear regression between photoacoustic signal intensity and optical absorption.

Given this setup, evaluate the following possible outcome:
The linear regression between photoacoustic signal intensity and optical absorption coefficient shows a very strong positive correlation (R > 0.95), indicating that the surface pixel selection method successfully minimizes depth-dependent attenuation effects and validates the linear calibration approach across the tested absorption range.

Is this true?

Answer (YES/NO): NO